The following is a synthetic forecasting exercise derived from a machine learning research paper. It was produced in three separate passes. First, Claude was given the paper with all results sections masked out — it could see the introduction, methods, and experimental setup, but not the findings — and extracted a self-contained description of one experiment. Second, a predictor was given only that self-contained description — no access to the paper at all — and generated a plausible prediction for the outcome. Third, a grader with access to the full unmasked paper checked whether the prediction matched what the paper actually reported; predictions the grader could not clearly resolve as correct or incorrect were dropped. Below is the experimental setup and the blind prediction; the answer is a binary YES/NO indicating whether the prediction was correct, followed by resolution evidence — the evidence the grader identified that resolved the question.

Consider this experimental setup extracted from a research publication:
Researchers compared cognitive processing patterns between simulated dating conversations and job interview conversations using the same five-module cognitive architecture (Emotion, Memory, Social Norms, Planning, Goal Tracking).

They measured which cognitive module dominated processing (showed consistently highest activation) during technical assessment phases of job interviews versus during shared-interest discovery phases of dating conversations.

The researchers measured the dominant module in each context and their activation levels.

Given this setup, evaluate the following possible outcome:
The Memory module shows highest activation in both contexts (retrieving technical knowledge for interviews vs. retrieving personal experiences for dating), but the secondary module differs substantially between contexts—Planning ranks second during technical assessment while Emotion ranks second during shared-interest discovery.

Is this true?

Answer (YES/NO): NO